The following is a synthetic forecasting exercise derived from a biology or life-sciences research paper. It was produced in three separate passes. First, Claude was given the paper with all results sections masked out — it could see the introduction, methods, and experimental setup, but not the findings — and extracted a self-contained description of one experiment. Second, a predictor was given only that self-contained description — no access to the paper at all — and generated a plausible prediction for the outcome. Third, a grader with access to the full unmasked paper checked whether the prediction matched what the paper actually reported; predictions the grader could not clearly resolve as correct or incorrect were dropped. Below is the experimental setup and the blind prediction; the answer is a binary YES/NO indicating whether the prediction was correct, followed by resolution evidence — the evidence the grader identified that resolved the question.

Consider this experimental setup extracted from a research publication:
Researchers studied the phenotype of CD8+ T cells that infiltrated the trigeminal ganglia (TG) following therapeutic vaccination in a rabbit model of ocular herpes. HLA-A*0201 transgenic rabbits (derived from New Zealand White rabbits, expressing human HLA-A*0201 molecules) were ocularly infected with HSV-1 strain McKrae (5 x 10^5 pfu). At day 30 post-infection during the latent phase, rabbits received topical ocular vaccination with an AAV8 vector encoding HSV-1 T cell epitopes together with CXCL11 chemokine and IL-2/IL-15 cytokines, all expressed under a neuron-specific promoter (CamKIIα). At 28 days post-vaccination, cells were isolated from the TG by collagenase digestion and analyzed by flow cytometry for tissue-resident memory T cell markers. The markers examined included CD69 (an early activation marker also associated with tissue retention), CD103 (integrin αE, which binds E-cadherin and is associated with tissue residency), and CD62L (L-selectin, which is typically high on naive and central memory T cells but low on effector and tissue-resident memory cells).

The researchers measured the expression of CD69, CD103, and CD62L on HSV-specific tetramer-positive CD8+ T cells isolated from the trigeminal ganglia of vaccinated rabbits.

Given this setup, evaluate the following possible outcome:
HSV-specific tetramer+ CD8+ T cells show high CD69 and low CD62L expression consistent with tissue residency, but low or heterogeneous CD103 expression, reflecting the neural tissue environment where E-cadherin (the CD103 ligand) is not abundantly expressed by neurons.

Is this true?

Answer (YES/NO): NO